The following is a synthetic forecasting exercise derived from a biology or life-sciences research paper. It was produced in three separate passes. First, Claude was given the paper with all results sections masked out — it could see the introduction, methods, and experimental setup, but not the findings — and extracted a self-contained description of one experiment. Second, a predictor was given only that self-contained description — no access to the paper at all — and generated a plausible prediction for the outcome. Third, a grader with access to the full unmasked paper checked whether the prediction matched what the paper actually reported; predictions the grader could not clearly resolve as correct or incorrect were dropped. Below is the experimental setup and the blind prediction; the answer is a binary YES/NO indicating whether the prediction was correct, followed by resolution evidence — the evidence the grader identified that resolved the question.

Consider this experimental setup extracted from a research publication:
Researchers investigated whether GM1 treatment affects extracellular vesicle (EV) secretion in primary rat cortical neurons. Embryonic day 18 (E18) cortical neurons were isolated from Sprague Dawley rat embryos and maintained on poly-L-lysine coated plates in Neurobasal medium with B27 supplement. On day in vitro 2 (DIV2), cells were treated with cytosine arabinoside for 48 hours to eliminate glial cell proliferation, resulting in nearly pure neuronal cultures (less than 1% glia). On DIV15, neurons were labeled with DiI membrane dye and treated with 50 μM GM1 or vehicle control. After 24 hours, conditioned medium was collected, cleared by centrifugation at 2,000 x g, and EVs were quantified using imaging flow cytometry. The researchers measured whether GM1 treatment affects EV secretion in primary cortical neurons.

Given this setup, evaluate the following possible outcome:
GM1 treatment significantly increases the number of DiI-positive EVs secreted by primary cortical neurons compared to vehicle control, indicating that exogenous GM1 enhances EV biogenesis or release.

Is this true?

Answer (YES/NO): YES